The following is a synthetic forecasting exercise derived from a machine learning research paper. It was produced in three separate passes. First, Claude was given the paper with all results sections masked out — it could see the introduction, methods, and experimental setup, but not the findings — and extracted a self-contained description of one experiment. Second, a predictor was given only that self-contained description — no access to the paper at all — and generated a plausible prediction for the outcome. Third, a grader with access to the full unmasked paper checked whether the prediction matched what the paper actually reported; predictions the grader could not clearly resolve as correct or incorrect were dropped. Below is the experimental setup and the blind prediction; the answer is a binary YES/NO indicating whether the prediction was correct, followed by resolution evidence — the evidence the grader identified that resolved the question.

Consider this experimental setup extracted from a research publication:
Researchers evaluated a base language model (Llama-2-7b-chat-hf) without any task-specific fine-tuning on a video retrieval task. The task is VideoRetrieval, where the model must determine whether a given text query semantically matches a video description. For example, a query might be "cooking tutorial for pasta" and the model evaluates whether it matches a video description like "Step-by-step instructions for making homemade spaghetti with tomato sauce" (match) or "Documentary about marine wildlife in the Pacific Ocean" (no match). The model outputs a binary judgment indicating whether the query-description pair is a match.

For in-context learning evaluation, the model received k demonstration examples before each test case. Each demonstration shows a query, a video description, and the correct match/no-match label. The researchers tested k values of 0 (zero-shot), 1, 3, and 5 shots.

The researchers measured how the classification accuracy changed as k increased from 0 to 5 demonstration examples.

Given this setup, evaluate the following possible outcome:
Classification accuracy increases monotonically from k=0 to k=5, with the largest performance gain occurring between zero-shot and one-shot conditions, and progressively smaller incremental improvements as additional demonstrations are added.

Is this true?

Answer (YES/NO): NO